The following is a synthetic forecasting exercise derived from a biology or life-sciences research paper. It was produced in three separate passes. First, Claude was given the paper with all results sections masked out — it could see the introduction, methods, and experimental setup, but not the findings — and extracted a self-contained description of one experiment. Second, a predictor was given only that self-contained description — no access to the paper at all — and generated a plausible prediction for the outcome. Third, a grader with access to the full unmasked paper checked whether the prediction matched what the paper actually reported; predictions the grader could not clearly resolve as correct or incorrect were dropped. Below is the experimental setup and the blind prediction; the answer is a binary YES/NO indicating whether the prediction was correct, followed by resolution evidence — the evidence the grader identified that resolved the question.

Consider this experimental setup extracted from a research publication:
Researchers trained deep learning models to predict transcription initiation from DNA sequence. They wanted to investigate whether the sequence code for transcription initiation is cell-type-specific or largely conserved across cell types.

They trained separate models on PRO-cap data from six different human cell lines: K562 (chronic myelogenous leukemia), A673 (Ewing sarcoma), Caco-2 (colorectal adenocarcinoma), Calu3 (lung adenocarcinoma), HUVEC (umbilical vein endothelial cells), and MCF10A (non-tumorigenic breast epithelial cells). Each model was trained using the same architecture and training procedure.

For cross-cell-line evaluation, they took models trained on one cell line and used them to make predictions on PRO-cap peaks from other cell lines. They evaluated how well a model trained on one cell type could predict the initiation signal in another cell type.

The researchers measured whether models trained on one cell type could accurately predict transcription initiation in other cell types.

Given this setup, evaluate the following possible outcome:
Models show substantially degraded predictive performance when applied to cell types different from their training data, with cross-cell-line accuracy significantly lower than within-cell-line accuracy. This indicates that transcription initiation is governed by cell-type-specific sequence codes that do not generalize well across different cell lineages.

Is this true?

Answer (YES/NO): NO